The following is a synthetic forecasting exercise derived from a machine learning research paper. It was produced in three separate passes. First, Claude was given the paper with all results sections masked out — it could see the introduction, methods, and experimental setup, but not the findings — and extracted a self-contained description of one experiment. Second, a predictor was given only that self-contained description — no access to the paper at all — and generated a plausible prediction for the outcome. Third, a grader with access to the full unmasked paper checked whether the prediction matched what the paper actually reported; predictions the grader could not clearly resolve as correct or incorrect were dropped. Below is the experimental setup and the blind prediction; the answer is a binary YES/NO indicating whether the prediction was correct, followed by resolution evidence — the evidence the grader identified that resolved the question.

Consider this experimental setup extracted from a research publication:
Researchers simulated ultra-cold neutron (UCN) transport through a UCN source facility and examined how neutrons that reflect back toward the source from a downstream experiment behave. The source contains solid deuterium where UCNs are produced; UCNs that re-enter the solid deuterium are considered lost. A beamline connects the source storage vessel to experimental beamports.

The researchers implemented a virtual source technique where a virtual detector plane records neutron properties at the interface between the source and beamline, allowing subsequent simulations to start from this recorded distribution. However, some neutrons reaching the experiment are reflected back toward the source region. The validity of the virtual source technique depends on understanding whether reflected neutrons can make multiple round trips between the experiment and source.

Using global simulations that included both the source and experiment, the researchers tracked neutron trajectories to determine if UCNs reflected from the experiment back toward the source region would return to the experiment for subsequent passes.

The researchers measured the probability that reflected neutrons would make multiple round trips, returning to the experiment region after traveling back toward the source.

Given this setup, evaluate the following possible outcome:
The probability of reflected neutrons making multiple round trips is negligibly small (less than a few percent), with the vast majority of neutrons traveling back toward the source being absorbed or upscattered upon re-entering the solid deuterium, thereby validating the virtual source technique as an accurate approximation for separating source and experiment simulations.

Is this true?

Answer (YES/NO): YES